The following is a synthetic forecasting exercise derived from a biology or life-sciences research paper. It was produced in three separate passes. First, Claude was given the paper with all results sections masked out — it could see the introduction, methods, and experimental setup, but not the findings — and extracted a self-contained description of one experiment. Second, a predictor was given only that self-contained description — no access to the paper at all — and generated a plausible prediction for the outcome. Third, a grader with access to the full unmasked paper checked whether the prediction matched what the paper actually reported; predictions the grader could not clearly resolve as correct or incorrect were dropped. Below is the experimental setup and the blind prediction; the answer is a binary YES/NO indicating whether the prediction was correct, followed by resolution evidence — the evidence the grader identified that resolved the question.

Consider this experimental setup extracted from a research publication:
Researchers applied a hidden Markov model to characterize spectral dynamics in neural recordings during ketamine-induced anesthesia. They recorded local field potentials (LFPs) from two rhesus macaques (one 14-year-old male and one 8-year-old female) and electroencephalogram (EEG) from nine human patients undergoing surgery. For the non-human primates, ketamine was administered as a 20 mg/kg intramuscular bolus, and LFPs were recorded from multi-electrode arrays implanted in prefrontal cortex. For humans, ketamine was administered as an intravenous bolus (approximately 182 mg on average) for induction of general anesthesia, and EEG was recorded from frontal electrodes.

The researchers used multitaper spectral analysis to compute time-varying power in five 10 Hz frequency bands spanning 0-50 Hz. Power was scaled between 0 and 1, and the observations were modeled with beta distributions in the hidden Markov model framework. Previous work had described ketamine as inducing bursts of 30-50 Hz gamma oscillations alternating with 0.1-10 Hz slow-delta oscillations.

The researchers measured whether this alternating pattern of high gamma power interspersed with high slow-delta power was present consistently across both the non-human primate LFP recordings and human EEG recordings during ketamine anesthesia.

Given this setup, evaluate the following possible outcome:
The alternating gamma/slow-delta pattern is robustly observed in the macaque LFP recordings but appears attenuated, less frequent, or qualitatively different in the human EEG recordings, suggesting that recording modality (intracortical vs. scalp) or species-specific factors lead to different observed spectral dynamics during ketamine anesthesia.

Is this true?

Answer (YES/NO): NO